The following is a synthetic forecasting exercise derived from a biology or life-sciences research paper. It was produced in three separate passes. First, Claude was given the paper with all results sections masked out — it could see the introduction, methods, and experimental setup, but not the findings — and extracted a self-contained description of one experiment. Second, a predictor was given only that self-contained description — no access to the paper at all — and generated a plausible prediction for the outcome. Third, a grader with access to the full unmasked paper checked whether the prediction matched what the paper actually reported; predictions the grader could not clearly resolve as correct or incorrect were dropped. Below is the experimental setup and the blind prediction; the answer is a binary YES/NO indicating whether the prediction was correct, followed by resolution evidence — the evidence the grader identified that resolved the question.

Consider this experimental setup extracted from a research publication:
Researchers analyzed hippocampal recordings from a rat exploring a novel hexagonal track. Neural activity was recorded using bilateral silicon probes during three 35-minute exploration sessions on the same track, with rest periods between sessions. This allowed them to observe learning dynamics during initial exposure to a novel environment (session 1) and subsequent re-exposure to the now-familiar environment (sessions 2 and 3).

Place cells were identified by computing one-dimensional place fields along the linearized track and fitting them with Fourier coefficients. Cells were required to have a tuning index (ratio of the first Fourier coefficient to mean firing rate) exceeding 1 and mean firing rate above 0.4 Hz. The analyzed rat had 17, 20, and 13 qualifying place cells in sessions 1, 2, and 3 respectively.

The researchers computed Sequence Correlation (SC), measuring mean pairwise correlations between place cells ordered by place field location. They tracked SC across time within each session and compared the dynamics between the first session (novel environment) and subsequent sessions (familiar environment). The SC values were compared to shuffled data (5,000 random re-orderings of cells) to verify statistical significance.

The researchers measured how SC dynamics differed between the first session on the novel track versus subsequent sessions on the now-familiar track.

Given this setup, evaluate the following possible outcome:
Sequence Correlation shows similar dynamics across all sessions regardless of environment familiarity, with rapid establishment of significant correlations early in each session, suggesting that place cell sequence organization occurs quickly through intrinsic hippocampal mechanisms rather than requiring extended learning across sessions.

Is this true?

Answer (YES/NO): NO